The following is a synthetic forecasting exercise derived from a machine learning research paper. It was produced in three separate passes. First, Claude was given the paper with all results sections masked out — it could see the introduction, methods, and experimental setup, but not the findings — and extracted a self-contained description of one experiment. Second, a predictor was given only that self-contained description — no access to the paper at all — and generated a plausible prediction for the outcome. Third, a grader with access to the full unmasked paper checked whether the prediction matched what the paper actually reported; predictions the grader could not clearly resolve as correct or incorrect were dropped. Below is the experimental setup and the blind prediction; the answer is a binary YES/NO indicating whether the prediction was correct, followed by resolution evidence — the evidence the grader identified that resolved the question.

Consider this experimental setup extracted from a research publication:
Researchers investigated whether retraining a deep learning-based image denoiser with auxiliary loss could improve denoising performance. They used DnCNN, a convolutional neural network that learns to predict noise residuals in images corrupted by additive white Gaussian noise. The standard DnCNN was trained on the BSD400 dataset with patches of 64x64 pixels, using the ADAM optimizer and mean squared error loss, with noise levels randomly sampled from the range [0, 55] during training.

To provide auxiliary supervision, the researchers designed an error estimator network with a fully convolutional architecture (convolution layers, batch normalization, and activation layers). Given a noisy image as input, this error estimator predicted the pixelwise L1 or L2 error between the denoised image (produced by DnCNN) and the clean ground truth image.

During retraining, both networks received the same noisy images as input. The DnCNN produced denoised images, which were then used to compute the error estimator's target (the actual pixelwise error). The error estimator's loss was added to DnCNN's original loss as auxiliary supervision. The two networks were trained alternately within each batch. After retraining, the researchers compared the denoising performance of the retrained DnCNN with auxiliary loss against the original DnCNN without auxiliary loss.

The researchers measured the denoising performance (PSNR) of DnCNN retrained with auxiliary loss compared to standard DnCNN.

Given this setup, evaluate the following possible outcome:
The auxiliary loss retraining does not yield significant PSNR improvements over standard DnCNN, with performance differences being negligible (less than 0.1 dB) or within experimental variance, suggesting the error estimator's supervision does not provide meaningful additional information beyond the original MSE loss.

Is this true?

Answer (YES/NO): YES